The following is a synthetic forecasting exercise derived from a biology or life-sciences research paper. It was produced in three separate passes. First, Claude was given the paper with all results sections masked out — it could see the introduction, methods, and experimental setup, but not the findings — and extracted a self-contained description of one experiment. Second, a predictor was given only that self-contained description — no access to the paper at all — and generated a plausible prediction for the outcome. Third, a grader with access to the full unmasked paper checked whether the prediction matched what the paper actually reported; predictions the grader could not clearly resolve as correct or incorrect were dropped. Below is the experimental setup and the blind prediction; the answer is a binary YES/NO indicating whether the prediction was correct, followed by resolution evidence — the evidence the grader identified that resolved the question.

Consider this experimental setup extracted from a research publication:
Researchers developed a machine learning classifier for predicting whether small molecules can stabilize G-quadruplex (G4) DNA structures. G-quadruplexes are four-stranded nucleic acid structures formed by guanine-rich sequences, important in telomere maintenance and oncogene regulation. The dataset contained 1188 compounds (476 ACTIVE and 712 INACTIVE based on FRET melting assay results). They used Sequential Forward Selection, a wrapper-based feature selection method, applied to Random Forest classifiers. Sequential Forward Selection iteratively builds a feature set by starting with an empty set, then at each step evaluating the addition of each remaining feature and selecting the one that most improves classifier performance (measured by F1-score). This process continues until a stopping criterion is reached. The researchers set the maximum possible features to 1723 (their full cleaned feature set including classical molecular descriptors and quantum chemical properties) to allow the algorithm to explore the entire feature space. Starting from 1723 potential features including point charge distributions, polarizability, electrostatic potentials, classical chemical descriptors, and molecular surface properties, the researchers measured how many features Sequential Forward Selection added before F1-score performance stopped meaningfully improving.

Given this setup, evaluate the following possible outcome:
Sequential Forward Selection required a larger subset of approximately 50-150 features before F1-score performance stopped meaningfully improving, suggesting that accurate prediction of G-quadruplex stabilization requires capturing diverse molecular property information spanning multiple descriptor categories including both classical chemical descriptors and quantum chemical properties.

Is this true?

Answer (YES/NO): NO